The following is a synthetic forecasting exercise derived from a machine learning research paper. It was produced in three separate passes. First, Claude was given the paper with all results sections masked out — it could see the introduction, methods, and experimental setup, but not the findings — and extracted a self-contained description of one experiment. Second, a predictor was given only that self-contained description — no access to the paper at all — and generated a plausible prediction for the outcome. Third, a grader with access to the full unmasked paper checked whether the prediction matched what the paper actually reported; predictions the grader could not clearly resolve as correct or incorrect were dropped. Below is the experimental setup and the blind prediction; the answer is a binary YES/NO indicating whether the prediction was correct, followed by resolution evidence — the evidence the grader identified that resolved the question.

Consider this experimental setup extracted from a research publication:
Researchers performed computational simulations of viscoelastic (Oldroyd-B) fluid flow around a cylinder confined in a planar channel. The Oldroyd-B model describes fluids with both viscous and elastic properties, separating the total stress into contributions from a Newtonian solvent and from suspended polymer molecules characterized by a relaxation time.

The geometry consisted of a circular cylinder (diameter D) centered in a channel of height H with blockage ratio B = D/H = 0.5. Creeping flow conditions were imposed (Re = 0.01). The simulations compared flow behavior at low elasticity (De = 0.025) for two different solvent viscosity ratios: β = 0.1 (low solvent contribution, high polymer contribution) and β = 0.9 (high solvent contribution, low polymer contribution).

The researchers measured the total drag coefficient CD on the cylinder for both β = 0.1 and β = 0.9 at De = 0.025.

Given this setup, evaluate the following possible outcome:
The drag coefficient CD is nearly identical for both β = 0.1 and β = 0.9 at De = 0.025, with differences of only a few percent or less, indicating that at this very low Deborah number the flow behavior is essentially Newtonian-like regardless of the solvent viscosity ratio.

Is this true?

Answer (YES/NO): YES